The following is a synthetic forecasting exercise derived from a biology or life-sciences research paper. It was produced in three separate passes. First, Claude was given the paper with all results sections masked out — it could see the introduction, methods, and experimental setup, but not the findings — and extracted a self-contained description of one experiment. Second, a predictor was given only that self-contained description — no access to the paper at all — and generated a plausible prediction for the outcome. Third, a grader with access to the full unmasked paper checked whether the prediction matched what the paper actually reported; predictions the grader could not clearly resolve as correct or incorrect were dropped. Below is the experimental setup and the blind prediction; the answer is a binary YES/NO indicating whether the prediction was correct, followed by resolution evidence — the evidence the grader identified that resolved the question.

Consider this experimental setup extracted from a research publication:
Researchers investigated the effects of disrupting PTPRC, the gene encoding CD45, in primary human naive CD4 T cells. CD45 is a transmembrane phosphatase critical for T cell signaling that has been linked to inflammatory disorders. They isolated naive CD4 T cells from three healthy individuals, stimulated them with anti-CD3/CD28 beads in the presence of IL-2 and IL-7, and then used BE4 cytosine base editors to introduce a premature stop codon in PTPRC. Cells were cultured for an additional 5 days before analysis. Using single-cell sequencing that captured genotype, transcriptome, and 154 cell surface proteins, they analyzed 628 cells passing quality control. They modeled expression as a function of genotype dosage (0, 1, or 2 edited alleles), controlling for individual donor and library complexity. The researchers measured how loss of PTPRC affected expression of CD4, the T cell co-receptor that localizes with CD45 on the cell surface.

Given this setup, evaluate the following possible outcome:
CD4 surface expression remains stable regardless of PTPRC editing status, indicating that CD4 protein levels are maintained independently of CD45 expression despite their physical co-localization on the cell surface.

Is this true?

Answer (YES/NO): NO